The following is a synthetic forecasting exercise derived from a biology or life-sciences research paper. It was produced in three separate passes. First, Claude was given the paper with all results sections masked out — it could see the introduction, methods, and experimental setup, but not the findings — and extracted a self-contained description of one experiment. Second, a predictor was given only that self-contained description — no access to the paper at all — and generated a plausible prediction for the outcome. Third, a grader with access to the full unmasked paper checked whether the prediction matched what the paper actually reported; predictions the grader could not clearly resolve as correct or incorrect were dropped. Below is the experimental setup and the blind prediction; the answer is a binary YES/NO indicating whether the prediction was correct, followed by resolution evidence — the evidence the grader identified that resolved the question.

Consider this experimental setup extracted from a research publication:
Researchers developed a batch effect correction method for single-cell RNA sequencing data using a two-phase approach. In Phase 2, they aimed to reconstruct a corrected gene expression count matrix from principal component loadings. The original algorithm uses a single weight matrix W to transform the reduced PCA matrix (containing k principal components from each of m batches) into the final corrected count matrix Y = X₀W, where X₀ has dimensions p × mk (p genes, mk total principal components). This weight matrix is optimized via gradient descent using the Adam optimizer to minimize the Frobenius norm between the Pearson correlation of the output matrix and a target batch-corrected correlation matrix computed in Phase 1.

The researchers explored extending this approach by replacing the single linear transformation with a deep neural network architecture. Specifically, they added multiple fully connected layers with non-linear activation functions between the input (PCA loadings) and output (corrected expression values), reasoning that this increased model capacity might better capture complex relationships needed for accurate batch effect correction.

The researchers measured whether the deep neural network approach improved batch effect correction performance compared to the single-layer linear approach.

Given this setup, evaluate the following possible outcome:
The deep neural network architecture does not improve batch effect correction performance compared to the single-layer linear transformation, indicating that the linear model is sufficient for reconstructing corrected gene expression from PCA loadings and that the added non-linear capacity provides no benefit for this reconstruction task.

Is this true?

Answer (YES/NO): YES